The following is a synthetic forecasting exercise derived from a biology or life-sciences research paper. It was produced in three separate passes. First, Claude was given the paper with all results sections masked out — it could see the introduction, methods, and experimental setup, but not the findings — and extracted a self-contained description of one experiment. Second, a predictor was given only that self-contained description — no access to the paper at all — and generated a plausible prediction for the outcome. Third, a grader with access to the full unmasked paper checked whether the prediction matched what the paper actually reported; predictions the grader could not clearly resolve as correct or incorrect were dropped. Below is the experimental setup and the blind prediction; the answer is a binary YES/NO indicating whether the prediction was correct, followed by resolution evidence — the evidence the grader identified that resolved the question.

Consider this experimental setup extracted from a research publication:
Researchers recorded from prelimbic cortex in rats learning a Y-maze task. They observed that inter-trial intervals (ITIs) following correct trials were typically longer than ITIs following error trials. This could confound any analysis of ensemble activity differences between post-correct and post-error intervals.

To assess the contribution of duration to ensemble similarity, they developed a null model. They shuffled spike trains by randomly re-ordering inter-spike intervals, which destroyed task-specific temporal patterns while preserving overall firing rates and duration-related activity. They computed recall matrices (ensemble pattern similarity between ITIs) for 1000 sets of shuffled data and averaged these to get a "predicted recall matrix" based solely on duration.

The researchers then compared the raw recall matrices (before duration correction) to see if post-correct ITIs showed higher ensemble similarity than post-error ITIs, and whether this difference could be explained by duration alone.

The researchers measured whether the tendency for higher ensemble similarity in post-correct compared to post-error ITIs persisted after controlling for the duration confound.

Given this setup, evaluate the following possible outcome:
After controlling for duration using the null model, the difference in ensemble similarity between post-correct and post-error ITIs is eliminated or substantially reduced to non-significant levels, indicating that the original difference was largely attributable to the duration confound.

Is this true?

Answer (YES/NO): NO